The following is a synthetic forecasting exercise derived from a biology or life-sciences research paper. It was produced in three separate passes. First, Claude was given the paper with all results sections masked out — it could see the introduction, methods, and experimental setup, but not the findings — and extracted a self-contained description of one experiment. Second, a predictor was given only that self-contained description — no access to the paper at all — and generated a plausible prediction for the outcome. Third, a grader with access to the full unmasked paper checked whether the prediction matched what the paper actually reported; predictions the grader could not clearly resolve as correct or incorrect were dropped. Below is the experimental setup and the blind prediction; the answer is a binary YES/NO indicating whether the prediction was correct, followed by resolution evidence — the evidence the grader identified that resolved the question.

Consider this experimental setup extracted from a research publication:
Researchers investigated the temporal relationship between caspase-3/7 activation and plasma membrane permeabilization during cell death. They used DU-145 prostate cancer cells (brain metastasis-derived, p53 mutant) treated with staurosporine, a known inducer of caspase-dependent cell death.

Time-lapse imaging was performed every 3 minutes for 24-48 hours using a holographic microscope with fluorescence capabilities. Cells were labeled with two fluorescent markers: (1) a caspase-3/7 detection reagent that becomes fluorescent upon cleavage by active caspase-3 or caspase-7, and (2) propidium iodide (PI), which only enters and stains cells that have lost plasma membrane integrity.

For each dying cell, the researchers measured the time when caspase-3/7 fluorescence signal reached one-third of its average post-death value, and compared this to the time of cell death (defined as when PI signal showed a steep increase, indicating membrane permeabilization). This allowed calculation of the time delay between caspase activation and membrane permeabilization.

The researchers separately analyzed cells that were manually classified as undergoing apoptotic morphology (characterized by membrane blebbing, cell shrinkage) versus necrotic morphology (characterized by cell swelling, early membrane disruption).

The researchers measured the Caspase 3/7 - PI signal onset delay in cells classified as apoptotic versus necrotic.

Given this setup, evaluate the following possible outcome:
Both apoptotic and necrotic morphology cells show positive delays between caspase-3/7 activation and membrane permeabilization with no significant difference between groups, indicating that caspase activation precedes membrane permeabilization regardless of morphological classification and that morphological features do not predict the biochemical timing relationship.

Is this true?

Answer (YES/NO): NO